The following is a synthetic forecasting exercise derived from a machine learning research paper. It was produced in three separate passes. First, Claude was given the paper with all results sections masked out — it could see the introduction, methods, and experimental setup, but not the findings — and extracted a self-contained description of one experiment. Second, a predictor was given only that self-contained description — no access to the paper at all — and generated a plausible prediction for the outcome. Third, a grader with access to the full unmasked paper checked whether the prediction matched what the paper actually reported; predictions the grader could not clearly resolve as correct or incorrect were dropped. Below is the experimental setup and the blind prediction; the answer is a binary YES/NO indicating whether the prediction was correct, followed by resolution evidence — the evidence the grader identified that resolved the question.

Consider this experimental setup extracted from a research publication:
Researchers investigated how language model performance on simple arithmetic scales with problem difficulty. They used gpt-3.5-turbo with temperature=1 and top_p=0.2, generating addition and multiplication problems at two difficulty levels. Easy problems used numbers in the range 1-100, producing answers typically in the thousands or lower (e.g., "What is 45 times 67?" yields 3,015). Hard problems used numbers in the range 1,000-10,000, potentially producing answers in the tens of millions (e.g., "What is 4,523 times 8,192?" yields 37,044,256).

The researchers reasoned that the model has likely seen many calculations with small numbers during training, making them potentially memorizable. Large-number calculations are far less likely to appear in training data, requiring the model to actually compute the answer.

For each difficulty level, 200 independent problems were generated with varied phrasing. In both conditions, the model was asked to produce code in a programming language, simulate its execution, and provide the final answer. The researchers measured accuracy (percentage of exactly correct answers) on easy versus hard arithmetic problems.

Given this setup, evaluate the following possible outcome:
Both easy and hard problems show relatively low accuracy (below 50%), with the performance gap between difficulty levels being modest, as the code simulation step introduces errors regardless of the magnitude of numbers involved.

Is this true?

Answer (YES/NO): NO